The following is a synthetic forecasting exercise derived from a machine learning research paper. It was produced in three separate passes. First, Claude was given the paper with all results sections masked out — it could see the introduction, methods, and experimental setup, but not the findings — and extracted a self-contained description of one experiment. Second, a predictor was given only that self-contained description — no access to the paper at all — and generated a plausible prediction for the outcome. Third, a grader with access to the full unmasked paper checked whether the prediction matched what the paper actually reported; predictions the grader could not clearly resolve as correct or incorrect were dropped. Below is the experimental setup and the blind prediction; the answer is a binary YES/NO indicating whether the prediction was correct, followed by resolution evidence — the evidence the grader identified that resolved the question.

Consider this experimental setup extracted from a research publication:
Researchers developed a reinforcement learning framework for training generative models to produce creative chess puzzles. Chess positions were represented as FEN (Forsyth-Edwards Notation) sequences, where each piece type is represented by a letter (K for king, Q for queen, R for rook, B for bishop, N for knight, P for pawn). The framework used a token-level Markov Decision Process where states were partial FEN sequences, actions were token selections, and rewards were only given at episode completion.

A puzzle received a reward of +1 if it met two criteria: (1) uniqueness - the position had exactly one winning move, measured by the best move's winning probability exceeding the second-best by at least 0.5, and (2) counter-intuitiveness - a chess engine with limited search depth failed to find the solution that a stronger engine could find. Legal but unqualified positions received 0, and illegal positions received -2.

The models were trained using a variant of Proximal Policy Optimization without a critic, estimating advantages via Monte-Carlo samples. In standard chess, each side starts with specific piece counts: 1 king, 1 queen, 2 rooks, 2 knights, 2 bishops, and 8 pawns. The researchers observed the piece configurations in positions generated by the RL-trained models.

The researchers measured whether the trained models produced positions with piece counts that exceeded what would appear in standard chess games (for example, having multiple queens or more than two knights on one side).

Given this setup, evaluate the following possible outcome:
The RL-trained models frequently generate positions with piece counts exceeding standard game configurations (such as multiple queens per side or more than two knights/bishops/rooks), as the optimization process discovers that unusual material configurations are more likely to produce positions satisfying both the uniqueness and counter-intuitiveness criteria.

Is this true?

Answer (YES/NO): YES